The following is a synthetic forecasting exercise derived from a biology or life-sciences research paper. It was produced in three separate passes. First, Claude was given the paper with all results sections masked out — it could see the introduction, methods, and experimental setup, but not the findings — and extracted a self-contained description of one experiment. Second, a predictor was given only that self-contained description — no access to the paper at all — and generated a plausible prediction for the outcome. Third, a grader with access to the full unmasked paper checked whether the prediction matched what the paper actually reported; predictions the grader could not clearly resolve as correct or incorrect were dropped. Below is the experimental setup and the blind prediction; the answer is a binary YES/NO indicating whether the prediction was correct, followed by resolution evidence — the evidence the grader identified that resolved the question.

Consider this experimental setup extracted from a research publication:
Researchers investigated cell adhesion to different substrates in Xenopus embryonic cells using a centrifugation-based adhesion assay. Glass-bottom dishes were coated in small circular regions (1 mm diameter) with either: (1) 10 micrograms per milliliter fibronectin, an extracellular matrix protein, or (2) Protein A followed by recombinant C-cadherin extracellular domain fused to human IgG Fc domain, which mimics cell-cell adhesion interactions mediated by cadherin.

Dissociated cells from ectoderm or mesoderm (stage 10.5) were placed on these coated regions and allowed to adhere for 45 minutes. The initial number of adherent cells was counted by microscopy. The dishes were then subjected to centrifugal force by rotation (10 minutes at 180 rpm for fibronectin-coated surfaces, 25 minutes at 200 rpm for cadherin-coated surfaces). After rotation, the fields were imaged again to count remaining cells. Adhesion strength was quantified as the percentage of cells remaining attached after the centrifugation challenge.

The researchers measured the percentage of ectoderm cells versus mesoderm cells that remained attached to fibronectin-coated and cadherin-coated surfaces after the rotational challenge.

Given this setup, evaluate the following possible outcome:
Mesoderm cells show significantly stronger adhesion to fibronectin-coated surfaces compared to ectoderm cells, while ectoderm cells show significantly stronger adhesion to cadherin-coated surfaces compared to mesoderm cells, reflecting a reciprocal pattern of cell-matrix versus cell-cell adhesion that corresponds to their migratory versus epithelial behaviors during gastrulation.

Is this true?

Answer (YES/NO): NO